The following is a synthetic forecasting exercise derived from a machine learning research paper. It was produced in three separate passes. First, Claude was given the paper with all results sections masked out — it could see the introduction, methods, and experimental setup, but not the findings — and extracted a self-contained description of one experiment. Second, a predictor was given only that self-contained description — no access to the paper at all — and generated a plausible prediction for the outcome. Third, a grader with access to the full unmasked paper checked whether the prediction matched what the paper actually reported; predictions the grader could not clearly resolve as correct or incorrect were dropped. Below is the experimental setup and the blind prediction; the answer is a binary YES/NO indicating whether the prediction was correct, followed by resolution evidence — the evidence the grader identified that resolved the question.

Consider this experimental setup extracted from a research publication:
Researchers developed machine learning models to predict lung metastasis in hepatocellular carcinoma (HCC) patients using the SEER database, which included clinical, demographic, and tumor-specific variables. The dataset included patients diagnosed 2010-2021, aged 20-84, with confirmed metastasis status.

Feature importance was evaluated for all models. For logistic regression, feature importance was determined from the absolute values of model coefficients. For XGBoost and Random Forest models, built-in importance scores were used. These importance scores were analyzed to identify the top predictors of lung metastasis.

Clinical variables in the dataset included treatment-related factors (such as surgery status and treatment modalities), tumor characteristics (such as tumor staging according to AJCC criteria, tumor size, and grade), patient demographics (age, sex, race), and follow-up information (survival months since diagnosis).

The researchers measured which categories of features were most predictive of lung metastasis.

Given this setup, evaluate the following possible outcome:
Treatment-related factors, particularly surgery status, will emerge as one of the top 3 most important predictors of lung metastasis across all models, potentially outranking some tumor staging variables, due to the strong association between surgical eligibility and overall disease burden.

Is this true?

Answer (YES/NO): YES